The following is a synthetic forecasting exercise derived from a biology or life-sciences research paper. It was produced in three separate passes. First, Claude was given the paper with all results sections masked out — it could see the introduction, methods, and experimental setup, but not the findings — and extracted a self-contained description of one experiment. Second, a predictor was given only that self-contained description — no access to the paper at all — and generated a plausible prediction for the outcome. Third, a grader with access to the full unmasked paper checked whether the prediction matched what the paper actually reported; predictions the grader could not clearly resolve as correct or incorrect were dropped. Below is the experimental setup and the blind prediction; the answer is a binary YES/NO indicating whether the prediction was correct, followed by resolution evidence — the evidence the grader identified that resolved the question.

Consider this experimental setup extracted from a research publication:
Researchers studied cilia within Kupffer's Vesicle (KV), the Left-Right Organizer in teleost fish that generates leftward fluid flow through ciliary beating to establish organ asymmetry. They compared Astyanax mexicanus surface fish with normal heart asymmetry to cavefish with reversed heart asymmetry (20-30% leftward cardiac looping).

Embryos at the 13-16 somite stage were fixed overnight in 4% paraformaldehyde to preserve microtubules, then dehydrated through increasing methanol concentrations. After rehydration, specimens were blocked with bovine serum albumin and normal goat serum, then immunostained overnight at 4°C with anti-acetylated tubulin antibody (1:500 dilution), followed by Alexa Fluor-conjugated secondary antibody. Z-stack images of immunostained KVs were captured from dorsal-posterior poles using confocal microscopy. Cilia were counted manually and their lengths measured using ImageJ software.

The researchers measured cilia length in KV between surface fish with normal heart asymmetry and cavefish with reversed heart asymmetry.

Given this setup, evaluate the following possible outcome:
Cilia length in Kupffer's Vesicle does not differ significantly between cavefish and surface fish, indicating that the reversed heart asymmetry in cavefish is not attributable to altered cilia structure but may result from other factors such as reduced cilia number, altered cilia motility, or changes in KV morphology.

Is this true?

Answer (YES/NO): NO